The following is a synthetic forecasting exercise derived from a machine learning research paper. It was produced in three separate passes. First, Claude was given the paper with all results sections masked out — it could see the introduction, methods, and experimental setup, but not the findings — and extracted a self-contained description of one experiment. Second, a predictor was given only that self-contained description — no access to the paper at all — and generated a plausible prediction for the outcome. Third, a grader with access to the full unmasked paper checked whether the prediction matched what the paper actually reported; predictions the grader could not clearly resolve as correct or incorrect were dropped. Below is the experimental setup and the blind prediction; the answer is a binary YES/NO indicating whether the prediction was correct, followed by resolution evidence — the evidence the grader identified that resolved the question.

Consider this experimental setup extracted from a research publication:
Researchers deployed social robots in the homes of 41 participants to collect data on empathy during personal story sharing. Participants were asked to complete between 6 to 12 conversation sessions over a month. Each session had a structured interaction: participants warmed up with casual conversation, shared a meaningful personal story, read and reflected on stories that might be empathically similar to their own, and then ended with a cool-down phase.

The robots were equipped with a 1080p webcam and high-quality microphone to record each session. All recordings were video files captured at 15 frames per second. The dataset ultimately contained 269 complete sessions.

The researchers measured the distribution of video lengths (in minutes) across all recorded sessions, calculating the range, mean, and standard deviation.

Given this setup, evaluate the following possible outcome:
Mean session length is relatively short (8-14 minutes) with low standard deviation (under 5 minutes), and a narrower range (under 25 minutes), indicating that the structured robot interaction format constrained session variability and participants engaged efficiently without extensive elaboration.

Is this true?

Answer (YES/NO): NO